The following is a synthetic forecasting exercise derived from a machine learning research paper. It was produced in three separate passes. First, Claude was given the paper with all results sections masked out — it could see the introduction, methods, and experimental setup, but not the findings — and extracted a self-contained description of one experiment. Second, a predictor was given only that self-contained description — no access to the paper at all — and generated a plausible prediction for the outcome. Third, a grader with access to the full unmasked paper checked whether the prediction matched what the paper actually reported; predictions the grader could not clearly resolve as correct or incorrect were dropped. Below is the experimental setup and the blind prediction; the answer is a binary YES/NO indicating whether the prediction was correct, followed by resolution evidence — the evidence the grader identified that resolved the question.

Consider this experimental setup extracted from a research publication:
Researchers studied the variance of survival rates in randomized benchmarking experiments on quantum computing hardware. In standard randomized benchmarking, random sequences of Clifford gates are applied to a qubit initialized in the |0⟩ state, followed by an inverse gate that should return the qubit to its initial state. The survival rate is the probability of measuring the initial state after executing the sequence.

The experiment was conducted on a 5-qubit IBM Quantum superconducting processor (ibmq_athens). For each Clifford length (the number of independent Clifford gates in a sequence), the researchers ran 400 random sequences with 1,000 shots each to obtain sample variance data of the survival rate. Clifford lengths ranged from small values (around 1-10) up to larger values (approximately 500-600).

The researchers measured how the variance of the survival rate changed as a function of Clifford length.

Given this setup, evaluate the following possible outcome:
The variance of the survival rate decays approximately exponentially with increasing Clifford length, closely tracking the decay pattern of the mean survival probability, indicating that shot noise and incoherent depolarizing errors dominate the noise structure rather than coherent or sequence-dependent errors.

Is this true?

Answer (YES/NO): NO